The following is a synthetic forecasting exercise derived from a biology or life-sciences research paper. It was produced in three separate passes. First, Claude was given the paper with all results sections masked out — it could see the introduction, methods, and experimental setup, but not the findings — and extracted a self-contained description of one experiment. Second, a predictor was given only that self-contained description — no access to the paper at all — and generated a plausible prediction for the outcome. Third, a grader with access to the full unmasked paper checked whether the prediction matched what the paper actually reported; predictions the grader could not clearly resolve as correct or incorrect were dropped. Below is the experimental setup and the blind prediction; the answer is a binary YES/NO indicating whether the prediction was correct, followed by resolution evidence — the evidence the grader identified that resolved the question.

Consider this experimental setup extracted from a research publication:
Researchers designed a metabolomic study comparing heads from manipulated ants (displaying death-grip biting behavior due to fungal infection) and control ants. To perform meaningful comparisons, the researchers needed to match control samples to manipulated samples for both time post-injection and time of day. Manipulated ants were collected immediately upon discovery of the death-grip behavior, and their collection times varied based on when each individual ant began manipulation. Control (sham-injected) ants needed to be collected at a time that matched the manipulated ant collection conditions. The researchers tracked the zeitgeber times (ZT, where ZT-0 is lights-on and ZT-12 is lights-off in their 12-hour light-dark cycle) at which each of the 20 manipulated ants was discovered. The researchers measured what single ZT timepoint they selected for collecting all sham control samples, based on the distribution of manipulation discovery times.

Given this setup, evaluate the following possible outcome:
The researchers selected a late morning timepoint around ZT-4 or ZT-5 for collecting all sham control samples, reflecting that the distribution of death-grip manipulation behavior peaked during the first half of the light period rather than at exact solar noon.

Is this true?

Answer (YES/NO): NO